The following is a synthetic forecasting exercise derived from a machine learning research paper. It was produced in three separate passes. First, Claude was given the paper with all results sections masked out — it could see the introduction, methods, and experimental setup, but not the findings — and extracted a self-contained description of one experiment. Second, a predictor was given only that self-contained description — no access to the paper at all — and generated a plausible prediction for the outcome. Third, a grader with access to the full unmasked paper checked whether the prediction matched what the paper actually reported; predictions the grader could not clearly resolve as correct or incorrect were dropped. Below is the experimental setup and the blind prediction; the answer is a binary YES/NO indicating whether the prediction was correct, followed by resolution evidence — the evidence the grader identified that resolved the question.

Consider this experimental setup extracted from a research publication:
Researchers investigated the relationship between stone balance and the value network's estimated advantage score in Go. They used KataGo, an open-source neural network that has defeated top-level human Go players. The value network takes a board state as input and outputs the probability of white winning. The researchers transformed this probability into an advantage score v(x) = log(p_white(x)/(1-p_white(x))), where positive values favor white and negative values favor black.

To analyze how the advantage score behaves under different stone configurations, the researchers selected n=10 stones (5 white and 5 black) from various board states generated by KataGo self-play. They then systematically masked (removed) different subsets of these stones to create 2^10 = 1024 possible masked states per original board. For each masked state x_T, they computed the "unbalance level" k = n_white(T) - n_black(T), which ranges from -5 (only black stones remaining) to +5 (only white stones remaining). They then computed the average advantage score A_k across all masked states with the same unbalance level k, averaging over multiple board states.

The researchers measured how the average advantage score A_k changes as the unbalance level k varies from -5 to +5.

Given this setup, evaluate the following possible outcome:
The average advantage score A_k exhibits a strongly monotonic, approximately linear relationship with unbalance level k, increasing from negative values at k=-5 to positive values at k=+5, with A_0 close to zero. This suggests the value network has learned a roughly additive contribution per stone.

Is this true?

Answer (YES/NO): NO